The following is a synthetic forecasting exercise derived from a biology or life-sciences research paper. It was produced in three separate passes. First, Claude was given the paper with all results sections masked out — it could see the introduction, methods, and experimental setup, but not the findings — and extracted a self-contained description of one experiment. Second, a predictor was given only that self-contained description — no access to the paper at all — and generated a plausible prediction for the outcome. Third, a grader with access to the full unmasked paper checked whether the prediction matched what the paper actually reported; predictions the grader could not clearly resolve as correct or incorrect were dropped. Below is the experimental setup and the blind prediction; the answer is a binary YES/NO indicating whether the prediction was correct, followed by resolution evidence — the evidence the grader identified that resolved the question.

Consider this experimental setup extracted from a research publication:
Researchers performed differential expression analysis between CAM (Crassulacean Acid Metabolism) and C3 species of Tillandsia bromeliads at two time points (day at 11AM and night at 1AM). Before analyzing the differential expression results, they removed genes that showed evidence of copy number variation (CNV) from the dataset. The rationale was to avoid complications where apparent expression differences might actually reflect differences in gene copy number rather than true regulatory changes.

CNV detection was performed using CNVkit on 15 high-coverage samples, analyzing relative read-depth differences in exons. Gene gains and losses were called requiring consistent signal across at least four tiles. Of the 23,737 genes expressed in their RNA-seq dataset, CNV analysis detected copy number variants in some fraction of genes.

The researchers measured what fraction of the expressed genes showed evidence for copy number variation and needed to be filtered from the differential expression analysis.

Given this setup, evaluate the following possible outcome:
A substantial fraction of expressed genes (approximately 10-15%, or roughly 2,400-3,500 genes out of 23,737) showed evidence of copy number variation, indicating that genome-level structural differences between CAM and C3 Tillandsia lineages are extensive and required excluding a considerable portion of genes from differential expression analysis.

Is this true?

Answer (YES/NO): NO